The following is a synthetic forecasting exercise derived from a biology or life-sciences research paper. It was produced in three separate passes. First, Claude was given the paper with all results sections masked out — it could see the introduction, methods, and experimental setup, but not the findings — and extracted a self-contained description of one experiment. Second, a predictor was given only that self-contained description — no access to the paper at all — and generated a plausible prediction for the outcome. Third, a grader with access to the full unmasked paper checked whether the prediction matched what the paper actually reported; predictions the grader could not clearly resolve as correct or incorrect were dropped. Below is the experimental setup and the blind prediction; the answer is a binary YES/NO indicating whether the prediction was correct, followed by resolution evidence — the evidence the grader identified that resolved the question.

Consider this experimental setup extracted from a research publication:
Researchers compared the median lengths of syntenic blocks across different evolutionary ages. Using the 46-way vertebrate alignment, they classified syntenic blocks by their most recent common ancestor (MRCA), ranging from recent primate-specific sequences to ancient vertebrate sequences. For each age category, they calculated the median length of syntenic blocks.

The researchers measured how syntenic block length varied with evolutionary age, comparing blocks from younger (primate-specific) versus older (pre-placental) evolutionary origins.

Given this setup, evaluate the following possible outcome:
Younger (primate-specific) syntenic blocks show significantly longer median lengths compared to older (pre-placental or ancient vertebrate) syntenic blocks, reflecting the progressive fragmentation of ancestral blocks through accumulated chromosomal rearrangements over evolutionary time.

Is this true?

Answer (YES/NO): YES